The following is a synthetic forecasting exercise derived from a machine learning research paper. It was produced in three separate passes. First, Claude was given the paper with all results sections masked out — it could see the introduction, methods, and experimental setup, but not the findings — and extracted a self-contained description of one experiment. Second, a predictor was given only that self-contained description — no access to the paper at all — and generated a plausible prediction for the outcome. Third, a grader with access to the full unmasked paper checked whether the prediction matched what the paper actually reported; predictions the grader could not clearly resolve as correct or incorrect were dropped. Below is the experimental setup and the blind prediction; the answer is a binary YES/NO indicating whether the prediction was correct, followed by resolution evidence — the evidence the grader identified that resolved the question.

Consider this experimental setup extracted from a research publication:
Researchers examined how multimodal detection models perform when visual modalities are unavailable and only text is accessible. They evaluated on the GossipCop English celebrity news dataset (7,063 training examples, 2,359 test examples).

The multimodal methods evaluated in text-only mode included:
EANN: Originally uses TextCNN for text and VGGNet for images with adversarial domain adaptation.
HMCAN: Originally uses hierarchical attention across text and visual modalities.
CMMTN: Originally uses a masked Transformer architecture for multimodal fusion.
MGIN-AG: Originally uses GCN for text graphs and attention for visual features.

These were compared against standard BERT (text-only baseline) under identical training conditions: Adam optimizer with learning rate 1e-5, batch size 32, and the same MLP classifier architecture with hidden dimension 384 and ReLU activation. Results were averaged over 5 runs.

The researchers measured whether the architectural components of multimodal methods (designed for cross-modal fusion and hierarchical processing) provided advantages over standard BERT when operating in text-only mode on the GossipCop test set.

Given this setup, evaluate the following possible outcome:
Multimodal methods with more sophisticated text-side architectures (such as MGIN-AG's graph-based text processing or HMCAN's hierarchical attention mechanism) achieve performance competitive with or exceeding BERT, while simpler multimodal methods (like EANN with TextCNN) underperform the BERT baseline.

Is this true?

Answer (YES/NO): NO